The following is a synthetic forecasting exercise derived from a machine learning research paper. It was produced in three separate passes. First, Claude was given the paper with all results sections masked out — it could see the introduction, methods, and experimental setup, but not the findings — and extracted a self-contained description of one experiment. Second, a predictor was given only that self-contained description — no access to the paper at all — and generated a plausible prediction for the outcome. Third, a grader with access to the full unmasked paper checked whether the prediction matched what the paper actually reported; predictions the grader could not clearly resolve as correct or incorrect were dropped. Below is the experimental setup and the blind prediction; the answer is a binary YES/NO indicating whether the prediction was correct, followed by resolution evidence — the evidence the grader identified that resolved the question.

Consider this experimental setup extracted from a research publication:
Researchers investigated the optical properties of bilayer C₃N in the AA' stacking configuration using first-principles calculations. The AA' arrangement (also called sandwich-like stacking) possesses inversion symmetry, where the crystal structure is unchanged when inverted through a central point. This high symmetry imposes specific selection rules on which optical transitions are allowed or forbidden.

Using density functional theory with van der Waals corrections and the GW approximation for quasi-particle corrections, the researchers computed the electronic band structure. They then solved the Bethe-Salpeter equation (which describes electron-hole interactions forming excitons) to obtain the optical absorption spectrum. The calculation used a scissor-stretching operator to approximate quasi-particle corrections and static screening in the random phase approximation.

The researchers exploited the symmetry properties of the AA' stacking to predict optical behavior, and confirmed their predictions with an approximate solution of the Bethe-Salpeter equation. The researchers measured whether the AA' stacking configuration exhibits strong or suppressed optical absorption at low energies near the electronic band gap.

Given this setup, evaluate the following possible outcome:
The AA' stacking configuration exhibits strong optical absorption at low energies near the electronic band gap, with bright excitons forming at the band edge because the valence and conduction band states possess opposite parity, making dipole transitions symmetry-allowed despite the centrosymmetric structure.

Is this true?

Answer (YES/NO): NO